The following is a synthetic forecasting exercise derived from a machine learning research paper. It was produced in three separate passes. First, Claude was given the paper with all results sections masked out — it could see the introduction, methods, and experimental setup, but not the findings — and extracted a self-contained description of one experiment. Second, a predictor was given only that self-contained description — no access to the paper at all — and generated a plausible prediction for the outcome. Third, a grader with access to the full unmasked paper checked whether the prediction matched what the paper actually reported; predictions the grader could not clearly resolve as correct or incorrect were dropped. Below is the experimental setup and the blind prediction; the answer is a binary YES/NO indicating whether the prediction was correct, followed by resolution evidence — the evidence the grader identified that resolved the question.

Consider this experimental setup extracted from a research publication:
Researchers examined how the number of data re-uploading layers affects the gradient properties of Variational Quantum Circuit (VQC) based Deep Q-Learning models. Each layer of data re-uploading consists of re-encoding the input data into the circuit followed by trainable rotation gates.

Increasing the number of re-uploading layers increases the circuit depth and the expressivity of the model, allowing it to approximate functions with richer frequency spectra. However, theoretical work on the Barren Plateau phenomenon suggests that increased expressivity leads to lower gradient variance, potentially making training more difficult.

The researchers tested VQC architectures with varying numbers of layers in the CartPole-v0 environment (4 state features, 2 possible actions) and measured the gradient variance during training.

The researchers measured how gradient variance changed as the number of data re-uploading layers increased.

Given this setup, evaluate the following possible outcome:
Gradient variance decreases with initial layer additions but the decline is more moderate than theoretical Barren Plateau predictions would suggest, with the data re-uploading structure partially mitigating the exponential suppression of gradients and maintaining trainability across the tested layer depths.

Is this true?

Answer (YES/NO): NO